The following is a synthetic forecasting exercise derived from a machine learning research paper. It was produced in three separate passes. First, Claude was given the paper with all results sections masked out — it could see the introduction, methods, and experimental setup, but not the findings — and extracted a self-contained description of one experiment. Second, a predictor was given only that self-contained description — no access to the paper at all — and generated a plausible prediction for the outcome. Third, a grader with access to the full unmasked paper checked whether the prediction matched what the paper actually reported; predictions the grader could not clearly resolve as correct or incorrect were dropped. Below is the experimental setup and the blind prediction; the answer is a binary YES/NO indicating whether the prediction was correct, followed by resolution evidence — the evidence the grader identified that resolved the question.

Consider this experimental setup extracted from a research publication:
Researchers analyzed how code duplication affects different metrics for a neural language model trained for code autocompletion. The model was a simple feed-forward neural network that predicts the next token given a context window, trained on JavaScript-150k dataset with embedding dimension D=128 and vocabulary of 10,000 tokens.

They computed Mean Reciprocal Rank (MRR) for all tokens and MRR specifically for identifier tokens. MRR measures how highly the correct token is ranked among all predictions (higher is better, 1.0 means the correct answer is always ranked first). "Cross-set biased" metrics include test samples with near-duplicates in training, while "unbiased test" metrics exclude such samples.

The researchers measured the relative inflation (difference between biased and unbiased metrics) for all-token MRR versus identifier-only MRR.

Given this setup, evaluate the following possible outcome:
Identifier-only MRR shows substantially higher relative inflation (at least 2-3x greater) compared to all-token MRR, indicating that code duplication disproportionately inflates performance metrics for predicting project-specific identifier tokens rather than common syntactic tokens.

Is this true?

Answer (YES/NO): YES